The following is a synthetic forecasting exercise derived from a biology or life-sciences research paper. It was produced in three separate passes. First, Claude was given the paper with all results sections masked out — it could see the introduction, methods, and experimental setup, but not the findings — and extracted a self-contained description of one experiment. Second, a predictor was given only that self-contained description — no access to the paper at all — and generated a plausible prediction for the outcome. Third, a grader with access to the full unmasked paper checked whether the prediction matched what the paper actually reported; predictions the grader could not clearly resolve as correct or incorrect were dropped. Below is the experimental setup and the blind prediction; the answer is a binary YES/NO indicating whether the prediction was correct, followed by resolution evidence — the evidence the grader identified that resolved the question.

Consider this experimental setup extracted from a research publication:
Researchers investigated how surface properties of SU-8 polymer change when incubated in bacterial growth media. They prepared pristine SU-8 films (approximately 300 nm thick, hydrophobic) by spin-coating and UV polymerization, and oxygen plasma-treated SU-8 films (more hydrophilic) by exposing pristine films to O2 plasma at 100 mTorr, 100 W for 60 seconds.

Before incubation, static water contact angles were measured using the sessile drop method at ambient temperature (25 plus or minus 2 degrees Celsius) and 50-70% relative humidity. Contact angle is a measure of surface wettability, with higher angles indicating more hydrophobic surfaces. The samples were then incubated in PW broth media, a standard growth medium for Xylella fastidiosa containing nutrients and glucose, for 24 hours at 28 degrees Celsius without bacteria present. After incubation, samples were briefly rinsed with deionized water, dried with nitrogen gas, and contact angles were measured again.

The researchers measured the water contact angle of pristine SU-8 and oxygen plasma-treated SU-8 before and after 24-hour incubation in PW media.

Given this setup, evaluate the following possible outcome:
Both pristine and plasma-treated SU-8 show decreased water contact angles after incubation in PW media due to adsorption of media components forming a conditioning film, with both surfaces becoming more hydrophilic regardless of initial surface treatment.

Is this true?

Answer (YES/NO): NO